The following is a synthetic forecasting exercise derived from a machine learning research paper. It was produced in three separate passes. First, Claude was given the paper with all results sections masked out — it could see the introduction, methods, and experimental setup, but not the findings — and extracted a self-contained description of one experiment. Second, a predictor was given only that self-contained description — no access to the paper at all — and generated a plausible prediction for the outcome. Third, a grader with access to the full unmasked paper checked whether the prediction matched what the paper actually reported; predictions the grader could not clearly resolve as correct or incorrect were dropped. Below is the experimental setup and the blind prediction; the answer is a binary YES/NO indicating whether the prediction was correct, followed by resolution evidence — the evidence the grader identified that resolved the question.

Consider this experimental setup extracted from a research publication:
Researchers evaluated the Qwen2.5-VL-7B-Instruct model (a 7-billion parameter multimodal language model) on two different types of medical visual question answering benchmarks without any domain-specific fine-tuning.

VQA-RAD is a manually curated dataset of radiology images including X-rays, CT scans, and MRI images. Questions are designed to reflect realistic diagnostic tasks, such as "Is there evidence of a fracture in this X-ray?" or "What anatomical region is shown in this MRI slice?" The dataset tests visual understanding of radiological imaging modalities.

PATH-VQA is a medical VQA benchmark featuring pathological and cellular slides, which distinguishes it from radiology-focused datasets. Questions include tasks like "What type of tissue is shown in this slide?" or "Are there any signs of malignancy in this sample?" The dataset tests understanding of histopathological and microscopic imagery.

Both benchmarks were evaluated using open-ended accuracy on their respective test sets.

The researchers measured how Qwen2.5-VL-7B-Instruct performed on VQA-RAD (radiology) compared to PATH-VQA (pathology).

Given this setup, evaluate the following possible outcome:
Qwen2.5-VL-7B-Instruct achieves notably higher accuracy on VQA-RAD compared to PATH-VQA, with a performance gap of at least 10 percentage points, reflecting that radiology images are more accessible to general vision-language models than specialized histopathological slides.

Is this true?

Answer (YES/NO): YES